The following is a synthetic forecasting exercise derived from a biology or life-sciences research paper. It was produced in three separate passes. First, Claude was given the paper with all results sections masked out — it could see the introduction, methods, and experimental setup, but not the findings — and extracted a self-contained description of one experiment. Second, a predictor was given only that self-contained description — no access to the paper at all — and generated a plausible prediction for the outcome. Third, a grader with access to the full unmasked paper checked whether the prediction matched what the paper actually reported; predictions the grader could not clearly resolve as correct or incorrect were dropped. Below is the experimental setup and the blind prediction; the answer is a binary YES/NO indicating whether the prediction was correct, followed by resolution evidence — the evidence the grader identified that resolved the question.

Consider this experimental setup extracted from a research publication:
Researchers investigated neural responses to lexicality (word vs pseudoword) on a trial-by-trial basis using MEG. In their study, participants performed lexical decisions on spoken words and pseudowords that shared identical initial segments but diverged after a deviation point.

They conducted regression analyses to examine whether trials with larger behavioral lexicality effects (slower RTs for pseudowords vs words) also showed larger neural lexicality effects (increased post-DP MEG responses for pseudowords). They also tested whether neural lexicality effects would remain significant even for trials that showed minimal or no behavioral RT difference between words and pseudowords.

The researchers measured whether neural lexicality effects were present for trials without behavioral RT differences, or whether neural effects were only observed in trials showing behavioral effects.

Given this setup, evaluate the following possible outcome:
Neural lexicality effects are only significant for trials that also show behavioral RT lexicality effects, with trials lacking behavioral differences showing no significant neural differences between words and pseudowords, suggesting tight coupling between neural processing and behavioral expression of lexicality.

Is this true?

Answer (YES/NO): NO